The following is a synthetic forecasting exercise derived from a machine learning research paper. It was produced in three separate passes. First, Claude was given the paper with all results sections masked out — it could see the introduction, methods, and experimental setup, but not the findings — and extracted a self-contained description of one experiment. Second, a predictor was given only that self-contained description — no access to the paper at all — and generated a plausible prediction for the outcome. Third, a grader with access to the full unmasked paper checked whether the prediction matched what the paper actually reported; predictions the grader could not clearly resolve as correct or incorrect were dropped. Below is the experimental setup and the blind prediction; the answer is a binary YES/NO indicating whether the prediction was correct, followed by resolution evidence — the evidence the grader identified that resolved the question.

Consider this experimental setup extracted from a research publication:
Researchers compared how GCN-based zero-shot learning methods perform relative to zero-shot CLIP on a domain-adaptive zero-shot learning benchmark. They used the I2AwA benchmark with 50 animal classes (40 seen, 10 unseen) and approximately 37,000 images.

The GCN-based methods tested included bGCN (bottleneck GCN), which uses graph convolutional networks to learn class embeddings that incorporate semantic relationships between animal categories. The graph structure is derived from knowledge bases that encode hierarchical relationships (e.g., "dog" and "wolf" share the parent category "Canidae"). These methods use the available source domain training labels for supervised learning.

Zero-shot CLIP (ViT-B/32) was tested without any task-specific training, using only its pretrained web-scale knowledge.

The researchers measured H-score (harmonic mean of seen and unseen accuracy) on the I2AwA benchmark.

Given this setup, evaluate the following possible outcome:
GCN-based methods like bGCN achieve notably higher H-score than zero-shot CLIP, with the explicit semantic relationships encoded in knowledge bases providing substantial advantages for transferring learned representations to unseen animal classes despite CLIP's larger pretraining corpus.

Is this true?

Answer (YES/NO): NO